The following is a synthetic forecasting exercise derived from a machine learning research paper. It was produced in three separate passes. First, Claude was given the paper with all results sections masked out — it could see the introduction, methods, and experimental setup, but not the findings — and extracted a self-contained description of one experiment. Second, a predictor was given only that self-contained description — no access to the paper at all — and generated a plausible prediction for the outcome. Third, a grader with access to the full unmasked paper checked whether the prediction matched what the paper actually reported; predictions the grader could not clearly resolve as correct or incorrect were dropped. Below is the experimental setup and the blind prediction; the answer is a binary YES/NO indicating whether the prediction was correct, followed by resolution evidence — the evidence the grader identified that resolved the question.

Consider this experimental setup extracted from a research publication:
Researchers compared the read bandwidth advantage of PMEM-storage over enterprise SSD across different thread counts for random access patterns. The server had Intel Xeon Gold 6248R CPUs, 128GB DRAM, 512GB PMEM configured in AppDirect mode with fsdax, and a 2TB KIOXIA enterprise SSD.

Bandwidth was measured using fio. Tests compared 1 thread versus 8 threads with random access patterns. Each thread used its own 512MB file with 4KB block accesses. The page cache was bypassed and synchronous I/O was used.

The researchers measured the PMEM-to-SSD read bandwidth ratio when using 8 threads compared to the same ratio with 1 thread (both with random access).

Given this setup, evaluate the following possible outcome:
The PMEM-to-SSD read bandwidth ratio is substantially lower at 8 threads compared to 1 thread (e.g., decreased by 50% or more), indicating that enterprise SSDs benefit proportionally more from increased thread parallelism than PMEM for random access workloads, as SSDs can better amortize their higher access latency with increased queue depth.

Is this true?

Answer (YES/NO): NO